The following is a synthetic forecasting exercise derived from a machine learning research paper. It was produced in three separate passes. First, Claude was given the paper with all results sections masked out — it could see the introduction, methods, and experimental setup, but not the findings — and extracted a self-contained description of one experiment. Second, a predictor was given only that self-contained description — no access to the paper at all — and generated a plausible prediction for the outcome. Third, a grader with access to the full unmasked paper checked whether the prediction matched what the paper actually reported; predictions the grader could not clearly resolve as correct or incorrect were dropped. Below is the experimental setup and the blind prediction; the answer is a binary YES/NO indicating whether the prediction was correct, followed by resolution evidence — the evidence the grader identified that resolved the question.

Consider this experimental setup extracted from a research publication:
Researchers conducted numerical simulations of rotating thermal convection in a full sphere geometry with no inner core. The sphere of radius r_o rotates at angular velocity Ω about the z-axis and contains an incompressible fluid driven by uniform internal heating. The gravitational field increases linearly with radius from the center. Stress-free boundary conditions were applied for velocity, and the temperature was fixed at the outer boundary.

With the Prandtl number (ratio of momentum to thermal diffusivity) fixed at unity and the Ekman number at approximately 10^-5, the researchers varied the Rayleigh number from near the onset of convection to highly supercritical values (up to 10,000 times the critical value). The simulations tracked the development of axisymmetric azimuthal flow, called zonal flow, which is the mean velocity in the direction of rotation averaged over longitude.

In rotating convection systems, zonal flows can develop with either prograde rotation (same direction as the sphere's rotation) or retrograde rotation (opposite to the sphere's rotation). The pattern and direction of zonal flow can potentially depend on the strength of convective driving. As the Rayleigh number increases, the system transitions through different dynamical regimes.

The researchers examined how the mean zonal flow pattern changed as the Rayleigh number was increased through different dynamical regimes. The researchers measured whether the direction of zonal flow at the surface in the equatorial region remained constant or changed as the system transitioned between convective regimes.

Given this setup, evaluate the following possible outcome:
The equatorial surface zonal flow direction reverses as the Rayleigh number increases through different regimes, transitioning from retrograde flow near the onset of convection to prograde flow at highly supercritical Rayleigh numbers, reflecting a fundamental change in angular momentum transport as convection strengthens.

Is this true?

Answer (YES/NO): NO